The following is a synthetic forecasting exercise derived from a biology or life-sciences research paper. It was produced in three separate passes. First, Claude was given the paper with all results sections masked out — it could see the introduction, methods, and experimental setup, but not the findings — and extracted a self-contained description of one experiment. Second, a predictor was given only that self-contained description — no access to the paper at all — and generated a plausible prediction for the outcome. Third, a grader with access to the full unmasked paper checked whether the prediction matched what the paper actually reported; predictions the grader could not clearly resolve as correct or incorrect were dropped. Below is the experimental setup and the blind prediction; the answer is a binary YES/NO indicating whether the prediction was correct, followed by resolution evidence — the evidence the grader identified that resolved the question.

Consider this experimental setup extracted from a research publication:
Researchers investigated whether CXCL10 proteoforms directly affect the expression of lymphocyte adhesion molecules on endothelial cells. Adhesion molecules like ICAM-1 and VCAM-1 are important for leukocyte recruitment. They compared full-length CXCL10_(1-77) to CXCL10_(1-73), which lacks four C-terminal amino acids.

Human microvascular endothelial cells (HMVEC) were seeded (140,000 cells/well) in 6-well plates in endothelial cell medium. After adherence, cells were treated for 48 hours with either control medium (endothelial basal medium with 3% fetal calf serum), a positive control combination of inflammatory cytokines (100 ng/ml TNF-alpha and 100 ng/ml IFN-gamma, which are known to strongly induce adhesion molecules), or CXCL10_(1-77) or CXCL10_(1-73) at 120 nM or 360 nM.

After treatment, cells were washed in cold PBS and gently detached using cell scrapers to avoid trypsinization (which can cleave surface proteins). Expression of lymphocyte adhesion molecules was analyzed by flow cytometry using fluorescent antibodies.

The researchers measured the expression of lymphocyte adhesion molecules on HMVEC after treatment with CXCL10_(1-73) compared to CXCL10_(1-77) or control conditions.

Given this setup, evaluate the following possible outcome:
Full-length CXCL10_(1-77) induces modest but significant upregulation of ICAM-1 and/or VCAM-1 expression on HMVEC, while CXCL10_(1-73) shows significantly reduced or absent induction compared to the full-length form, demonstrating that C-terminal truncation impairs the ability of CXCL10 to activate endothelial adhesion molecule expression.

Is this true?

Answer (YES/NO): NO